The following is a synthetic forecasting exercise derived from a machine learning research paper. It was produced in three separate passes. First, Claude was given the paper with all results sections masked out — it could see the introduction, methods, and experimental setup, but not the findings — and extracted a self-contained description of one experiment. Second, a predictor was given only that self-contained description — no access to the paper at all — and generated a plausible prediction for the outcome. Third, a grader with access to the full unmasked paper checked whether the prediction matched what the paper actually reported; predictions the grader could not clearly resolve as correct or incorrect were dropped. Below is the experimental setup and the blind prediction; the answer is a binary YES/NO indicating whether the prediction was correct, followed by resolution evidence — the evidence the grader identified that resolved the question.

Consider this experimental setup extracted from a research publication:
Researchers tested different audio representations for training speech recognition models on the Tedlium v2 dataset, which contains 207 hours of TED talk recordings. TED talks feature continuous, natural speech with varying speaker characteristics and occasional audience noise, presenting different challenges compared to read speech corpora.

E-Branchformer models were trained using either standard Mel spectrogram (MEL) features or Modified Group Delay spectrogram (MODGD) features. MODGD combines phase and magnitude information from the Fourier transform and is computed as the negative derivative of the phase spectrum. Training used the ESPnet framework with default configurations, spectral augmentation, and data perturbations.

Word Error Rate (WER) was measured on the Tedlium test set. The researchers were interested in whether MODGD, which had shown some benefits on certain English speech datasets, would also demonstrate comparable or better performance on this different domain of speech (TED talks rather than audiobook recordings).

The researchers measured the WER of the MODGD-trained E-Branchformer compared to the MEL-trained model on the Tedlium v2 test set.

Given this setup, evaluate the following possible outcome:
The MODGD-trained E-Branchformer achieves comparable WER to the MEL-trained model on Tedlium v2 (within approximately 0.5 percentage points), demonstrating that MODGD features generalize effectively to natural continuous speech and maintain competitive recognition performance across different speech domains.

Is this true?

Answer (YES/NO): YES